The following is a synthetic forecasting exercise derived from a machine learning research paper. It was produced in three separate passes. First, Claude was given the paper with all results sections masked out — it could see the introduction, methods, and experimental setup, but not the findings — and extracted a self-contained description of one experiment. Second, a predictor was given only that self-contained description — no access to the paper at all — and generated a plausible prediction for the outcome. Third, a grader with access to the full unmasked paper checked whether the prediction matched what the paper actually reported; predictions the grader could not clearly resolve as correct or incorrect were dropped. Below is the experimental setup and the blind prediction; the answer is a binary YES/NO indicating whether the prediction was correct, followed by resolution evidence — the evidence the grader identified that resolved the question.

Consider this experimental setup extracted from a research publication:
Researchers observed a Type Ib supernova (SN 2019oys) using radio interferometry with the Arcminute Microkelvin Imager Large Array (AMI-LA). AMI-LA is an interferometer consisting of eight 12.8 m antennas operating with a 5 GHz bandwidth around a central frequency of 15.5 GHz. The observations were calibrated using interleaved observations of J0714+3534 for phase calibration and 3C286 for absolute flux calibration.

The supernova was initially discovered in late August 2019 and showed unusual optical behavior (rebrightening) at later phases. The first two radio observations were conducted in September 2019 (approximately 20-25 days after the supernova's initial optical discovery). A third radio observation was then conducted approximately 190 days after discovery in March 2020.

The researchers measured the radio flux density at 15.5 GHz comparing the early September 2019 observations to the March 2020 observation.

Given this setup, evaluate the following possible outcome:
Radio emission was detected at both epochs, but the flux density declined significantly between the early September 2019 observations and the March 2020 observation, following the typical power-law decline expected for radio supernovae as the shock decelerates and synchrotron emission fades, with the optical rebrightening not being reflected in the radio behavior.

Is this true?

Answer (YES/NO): NO